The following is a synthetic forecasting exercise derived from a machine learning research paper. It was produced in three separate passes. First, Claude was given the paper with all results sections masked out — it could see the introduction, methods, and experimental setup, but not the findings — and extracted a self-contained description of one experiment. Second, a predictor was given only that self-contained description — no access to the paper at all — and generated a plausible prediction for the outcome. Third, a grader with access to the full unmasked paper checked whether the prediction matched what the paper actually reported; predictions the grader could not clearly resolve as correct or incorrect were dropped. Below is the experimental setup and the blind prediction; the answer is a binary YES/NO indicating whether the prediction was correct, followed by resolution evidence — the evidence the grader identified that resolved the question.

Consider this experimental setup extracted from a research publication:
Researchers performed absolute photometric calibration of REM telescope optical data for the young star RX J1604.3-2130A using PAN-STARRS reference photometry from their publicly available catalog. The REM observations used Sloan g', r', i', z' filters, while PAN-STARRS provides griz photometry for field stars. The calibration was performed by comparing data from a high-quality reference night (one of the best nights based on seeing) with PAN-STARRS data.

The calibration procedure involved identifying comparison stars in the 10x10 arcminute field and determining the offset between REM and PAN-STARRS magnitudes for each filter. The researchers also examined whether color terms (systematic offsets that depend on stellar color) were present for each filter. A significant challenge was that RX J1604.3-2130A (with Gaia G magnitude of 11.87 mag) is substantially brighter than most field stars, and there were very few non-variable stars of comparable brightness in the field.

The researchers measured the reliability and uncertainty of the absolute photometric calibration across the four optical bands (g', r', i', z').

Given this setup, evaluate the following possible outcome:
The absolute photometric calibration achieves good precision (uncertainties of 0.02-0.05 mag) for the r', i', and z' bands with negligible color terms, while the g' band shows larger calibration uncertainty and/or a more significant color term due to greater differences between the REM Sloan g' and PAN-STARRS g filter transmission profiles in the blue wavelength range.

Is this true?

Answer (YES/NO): NO